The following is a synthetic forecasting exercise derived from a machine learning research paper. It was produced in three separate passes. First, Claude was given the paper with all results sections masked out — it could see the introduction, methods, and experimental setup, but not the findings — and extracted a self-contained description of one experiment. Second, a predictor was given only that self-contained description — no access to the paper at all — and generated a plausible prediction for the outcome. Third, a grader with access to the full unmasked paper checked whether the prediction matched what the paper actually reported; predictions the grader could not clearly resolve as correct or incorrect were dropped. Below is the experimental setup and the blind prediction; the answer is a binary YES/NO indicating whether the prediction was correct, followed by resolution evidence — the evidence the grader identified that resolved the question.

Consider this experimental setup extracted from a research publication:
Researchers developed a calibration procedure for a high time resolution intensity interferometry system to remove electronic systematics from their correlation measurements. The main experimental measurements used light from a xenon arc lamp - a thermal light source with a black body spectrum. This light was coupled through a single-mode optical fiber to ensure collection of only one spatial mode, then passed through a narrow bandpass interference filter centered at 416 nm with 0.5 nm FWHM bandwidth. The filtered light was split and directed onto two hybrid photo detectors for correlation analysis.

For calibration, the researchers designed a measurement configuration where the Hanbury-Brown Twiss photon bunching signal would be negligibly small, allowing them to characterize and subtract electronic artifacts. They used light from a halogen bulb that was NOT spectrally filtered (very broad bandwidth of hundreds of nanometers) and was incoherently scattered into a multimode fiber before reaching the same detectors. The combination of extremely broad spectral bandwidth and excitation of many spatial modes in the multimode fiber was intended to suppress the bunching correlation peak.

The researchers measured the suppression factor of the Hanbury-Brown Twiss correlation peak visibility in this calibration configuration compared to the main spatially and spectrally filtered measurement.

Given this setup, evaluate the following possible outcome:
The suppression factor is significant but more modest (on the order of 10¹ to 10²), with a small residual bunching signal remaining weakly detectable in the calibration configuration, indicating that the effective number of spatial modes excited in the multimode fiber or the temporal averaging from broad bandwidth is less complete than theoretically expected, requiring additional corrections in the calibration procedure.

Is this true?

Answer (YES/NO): NO